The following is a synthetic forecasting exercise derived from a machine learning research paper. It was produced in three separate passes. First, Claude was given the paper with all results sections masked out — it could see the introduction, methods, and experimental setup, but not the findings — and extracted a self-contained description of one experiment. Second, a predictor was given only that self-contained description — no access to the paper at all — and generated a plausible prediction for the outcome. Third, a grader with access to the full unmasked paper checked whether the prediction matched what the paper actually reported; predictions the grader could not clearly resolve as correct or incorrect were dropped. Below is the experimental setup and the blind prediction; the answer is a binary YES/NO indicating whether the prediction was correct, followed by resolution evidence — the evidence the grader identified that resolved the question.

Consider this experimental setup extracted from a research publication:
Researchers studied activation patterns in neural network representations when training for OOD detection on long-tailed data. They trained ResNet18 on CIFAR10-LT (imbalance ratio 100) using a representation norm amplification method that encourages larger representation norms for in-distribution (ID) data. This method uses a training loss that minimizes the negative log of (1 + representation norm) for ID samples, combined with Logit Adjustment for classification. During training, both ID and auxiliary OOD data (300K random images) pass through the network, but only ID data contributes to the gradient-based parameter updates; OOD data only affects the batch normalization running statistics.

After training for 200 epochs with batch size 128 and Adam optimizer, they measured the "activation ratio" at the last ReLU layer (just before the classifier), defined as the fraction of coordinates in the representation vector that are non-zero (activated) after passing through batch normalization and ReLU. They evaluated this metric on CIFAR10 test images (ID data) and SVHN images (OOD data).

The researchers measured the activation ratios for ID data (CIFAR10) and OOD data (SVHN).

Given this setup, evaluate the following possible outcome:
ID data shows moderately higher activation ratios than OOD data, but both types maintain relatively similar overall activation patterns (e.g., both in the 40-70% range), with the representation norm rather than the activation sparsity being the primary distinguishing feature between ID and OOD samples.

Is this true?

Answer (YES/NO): NO